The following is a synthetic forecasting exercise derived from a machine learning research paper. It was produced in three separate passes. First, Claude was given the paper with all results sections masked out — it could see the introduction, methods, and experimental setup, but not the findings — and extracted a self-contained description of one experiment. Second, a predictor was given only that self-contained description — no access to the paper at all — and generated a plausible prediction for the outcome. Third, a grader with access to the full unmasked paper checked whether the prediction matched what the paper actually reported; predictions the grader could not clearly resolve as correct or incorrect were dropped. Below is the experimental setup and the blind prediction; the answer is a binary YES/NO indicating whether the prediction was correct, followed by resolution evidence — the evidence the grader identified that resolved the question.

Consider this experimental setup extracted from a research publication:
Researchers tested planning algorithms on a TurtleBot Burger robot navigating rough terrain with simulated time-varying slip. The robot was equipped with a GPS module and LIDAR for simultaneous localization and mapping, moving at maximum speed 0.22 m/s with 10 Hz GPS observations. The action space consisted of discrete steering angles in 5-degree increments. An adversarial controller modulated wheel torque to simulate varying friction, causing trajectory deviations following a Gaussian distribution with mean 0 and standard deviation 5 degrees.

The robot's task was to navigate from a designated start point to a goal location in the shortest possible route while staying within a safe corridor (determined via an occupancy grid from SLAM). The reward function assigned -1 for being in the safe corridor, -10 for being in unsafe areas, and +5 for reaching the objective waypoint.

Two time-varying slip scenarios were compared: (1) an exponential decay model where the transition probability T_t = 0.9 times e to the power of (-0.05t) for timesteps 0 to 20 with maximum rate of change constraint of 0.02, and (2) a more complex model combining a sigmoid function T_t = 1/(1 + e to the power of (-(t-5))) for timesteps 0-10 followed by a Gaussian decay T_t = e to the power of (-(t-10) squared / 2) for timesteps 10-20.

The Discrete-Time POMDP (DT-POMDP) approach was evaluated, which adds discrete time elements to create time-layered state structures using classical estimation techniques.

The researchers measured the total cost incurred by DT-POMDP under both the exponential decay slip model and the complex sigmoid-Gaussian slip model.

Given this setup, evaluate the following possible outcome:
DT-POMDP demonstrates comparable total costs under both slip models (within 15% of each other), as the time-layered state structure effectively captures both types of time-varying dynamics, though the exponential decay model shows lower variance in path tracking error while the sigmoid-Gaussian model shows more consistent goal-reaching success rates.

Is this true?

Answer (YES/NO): NO